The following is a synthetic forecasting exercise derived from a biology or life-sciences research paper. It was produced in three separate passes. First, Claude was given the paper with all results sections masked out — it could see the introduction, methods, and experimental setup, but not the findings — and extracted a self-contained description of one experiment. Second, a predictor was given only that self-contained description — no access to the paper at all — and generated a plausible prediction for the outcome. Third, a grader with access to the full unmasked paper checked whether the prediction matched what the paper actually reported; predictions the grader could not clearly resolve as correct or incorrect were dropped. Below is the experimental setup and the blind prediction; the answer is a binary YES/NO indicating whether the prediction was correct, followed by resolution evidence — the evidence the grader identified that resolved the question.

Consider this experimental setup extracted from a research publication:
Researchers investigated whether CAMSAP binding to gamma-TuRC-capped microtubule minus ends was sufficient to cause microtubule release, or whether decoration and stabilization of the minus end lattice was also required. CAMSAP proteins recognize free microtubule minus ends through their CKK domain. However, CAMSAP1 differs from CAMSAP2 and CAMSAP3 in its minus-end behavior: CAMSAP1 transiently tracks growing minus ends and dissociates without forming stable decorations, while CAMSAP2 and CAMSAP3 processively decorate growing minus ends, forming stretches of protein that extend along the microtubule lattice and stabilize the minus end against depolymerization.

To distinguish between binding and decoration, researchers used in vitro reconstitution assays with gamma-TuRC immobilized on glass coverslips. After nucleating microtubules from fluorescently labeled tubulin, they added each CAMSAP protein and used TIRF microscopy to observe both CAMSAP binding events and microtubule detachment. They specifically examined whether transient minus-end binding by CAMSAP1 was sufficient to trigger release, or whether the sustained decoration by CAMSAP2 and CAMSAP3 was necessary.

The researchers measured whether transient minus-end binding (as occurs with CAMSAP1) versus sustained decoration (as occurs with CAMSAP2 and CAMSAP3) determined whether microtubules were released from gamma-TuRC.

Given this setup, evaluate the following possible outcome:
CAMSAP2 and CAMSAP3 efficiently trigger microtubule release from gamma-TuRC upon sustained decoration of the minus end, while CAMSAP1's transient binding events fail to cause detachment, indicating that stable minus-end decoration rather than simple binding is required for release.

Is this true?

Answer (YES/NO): YES